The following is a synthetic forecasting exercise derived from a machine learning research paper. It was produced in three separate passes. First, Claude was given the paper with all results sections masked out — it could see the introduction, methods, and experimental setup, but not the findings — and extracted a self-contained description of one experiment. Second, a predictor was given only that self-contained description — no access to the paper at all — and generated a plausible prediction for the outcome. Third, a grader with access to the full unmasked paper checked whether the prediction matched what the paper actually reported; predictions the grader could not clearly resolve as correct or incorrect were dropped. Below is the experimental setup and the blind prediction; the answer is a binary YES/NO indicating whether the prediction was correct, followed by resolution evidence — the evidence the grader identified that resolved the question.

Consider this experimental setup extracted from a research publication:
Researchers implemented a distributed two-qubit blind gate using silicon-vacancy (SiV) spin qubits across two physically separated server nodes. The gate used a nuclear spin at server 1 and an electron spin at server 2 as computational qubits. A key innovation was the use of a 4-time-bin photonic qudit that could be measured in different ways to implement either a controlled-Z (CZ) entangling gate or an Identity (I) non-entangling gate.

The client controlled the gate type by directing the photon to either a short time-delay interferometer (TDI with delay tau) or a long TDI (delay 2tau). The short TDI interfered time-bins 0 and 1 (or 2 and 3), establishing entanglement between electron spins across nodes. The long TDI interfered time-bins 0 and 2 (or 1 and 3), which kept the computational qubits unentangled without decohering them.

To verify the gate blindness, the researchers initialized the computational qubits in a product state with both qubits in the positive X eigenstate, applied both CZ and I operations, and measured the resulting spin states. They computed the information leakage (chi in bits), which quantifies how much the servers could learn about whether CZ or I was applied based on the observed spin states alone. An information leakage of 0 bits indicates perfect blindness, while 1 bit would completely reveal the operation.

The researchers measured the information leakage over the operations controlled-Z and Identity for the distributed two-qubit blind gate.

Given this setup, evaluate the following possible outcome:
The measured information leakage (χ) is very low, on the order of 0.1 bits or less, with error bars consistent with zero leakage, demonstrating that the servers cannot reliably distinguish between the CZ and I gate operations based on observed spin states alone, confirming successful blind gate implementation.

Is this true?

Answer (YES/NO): NO